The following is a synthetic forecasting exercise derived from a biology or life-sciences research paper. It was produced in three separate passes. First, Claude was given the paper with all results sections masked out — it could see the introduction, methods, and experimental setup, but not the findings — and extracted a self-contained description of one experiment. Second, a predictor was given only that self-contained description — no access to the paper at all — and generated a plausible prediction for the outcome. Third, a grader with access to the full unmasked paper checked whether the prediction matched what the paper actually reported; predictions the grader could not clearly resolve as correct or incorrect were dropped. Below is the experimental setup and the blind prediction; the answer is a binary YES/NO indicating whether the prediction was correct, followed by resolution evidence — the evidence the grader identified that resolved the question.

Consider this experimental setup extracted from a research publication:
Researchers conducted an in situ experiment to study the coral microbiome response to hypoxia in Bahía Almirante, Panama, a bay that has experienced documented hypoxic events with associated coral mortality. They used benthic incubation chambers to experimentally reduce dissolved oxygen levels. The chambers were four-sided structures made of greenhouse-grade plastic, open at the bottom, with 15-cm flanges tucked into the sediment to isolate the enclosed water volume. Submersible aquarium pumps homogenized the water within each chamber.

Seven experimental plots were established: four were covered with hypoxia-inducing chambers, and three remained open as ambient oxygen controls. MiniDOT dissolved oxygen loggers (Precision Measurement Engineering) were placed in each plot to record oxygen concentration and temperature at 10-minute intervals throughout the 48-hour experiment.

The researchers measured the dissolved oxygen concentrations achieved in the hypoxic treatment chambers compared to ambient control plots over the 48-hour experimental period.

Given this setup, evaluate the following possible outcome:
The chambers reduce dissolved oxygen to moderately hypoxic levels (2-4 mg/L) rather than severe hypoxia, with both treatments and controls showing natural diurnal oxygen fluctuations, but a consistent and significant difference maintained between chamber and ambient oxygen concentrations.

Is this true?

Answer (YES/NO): NO